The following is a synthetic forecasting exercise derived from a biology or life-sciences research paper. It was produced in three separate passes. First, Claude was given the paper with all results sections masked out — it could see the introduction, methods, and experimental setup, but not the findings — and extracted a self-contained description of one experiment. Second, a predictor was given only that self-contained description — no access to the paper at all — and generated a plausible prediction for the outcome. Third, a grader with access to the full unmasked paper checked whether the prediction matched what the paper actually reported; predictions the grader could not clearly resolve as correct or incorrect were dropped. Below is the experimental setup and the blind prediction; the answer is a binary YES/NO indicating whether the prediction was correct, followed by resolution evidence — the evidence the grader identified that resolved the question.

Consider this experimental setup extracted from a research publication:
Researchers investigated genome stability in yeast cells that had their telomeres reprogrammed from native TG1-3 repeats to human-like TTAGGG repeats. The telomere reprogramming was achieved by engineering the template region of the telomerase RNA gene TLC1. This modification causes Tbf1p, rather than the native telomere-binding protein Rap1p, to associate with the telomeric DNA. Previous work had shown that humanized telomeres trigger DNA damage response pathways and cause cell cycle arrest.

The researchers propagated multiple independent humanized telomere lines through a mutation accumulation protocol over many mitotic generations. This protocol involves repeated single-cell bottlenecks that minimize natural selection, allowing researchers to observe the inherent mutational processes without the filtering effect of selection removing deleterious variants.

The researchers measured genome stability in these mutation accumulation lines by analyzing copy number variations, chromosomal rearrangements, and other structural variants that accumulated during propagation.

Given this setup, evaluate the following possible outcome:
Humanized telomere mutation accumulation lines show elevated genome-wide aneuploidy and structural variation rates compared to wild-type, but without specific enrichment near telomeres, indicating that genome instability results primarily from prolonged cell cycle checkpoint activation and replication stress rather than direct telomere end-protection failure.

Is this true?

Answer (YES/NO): NO